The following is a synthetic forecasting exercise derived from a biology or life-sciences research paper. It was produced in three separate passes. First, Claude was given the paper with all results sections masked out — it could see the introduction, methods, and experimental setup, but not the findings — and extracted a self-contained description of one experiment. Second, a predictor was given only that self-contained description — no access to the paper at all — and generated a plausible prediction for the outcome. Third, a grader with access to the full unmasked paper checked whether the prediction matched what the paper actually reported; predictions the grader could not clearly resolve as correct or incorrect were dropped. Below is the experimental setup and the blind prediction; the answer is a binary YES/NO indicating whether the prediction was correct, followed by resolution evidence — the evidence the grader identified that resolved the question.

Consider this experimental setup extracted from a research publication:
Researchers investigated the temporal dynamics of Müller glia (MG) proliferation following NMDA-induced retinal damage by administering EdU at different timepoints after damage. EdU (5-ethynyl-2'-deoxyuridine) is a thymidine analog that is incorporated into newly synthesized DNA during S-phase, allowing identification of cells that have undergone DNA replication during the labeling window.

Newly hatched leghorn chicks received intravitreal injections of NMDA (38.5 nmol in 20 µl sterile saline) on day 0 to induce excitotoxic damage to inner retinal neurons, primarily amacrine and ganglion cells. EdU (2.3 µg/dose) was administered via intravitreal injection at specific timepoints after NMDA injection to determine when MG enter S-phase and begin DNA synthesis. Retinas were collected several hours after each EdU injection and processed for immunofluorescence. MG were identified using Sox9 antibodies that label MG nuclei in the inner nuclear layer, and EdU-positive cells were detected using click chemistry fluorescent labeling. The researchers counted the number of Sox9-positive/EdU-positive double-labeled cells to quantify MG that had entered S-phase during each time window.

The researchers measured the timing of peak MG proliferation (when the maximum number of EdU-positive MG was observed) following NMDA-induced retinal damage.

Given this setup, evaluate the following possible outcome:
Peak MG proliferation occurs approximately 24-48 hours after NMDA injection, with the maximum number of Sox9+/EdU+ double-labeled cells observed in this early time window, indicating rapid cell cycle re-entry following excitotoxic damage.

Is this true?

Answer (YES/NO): NO